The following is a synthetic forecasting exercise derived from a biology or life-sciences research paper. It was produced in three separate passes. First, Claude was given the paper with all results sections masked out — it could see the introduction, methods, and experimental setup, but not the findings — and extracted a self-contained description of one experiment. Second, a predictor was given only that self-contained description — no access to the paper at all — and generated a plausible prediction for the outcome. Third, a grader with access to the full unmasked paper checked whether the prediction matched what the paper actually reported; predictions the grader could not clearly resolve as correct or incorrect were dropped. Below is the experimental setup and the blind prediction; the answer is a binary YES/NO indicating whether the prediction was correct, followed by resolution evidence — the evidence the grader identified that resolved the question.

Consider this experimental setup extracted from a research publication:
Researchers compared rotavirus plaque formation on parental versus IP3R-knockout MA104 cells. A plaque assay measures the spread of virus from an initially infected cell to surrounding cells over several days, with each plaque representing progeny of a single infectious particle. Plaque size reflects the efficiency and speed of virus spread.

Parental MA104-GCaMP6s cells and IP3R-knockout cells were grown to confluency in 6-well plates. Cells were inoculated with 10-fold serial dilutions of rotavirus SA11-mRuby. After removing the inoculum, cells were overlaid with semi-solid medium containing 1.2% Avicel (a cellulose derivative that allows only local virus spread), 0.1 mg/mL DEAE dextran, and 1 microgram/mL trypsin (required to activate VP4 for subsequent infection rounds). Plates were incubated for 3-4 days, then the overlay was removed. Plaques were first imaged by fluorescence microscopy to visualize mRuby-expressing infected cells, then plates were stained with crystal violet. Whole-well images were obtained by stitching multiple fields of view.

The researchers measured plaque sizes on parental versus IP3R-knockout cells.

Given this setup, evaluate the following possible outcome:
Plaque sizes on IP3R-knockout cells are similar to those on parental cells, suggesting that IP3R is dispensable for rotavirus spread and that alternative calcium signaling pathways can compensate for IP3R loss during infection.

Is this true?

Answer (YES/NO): NO